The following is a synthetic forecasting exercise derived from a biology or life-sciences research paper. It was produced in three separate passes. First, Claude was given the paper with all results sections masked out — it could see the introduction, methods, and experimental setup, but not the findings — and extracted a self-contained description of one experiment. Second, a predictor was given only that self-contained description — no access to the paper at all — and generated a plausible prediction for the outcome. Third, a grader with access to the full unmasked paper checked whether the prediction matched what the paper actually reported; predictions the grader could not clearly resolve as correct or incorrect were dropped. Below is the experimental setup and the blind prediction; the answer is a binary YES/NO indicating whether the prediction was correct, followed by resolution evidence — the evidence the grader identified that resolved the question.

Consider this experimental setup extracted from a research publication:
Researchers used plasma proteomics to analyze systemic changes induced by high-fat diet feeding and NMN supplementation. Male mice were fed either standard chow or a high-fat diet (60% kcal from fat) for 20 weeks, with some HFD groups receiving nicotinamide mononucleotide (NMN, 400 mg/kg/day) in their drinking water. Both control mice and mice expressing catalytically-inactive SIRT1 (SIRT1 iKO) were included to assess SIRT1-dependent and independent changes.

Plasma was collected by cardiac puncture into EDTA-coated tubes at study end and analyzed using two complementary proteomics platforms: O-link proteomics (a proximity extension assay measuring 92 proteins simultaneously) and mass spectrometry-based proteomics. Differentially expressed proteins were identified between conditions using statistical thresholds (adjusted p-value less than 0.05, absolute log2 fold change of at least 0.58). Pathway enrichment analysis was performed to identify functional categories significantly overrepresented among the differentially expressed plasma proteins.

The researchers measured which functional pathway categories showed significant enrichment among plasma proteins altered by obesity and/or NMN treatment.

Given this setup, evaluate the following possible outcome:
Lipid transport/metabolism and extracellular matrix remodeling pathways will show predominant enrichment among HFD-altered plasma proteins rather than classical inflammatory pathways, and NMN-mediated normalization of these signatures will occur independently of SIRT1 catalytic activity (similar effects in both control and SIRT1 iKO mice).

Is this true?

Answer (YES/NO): NO